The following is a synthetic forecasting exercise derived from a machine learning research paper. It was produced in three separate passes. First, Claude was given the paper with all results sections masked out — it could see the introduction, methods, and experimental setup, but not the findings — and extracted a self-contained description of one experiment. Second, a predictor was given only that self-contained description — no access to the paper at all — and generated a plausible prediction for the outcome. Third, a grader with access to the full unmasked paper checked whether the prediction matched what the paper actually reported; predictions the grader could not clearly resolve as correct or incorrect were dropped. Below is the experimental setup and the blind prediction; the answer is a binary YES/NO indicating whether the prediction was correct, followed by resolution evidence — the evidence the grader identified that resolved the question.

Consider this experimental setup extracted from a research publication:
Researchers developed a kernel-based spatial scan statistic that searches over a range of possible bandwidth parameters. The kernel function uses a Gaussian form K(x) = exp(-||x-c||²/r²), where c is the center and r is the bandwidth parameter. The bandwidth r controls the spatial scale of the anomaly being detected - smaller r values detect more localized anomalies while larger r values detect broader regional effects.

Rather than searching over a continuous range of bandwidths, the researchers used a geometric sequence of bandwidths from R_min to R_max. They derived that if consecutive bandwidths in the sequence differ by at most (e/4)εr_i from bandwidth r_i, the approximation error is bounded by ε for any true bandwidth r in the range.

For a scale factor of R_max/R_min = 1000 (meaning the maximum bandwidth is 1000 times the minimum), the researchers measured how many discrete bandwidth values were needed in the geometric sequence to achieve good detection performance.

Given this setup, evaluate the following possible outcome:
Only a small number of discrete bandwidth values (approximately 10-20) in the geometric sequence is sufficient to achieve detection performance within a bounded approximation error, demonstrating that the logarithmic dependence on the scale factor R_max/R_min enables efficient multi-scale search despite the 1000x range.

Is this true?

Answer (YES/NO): NO